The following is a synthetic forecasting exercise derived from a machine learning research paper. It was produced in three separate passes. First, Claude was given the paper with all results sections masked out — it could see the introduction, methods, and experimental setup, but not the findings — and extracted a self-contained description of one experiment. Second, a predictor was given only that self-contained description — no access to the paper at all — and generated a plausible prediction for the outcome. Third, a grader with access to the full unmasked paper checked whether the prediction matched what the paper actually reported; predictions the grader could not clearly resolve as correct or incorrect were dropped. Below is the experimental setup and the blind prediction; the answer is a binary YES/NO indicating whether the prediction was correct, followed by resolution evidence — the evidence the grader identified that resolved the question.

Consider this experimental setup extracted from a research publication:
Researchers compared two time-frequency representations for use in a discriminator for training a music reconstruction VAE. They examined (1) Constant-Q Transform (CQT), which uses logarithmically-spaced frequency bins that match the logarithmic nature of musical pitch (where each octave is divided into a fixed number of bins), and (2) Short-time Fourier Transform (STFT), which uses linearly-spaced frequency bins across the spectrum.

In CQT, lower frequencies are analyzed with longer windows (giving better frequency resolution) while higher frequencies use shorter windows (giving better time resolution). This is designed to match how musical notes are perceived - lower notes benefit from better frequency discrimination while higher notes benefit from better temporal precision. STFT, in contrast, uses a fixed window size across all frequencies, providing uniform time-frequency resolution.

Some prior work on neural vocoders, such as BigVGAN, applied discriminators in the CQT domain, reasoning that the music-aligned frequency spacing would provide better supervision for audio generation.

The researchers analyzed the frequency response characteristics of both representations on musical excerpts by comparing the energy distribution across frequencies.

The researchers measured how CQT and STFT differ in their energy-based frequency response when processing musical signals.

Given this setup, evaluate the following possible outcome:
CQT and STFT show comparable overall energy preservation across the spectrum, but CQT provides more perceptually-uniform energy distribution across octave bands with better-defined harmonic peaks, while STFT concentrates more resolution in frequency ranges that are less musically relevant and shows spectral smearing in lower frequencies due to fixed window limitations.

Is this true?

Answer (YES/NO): NO